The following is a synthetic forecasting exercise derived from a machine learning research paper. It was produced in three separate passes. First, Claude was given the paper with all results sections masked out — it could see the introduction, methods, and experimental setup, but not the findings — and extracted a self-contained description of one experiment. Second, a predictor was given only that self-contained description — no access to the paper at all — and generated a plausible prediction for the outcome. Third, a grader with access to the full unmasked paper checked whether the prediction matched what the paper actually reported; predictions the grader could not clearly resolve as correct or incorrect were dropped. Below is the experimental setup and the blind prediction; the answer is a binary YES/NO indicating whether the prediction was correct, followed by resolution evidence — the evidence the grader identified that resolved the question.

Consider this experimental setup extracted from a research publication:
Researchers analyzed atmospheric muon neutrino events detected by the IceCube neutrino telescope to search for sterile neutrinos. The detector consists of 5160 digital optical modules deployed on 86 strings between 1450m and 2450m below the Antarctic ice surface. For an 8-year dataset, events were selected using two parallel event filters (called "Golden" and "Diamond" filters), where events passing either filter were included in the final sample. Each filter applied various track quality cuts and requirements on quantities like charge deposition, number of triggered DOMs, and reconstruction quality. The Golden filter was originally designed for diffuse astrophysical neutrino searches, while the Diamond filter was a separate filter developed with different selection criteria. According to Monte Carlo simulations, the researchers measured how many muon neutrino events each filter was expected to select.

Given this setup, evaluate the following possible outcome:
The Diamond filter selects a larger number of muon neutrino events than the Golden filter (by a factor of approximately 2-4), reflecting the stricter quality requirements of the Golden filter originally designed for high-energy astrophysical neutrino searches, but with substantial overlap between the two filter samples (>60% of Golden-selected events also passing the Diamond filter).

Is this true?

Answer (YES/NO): NO